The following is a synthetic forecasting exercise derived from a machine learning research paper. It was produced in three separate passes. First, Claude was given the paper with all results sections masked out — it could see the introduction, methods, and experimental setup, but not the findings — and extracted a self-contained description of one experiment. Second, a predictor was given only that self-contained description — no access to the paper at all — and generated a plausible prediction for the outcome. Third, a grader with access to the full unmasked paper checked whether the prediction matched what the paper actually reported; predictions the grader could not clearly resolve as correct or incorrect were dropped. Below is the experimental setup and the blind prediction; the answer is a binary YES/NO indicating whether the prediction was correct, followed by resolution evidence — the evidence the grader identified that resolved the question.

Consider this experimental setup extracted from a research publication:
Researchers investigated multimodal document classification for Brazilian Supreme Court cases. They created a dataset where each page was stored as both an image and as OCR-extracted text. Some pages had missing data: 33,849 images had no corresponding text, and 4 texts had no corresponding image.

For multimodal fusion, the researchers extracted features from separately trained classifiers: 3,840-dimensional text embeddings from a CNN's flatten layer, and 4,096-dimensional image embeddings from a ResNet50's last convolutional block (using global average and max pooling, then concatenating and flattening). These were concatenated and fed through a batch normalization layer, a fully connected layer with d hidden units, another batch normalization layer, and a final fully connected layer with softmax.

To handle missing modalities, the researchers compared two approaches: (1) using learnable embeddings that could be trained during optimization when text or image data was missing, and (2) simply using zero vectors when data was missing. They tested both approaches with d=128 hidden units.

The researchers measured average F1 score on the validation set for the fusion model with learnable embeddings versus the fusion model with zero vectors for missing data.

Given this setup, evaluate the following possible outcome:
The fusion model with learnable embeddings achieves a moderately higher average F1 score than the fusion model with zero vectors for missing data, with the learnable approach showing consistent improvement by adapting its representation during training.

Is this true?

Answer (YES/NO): YES